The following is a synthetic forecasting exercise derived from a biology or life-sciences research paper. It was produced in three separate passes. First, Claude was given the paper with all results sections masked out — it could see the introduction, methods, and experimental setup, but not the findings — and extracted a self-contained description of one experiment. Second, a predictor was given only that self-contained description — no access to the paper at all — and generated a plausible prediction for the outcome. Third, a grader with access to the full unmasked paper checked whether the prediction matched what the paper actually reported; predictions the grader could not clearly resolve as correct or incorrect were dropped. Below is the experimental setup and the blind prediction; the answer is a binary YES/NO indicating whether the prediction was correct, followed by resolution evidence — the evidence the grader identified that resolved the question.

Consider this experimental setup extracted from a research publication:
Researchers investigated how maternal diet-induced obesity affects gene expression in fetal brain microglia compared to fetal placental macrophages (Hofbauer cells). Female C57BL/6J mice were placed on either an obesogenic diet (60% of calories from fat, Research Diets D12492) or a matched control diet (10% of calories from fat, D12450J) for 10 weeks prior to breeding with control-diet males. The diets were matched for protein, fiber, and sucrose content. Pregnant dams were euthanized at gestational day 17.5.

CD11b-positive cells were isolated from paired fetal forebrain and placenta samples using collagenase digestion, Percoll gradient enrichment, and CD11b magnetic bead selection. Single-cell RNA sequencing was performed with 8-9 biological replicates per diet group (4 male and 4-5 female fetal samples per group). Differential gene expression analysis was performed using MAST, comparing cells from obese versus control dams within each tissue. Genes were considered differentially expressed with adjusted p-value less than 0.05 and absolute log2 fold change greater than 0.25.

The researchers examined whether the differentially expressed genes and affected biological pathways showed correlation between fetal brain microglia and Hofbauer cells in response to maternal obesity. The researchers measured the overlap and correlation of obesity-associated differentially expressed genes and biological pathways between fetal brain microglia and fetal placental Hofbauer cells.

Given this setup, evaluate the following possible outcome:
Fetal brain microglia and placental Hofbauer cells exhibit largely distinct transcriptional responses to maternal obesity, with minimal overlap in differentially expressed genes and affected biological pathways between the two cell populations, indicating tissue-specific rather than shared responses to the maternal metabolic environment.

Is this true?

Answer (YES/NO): NO